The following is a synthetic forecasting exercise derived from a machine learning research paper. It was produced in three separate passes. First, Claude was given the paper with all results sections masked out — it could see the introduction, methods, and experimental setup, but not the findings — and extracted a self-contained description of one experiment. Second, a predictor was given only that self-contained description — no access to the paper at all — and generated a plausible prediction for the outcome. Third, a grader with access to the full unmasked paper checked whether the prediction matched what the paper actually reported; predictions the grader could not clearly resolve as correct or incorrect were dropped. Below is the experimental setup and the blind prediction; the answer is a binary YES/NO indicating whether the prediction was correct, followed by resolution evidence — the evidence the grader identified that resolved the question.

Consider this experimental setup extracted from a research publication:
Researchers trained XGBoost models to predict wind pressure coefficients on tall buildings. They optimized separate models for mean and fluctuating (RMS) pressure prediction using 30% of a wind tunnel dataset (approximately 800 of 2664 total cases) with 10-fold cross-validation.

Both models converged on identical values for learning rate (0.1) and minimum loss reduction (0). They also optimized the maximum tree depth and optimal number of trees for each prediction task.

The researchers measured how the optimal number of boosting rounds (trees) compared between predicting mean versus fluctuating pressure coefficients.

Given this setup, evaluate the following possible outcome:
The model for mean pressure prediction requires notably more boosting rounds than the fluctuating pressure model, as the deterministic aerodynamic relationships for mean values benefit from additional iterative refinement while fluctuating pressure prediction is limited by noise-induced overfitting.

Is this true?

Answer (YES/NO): YES